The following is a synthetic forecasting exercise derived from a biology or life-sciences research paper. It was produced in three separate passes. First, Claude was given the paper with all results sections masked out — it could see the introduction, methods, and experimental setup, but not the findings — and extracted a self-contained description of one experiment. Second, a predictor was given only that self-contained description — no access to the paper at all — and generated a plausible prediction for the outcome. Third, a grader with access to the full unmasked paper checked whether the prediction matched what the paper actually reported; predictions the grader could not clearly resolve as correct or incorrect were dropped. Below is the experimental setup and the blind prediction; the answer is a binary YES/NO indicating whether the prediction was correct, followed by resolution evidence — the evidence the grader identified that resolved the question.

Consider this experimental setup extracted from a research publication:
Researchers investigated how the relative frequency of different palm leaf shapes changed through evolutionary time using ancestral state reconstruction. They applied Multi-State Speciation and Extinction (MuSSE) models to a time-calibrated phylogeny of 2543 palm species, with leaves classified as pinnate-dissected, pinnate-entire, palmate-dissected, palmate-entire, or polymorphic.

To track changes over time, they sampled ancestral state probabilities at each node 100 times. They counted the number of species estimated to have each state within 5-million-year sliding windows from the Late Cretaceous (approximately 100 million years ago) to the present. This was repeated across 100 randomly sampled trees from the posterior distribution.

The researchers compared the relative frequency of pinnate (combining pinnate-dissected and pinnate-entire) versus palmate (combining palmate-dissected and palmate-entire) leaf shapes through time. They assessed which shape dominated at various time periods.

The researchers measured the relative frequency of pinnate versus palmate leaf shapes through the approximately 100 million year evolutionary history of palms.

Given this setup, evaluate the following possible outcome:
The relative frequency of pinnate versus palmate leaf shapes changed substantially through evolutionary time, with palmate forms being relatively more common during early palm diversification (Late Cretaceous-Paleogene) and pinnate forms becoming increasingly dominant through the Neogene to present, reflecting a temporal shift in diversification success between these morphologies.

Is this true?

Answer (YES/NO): NO